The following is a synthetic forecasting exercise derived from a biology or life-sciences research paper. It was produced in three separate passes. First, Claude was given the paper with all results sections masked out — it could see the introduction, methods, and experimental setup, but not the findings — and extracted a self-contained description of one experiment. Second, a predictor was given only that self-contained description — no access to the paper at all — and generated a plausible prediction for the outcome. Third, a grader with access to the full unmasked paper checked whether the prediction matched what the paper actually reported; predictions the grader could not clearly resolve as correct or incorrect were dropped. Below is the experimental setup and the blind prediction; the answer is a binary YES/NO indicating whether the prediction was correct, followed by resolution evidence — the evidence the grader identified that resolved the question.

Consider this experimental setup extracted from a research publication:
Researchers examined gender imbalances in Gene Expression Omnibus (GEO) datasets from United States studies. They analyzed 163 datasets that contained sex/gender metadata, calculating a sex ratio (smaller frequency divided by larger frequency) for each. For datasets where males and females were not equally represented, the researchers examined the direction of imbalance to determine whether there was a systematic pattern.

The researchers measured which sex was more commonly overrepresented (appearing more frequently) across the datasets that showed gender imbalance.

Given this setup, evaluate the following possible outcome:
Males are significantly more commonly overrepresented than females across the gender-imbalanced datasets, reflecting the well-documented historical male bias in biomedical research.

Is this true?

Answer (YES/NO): NO